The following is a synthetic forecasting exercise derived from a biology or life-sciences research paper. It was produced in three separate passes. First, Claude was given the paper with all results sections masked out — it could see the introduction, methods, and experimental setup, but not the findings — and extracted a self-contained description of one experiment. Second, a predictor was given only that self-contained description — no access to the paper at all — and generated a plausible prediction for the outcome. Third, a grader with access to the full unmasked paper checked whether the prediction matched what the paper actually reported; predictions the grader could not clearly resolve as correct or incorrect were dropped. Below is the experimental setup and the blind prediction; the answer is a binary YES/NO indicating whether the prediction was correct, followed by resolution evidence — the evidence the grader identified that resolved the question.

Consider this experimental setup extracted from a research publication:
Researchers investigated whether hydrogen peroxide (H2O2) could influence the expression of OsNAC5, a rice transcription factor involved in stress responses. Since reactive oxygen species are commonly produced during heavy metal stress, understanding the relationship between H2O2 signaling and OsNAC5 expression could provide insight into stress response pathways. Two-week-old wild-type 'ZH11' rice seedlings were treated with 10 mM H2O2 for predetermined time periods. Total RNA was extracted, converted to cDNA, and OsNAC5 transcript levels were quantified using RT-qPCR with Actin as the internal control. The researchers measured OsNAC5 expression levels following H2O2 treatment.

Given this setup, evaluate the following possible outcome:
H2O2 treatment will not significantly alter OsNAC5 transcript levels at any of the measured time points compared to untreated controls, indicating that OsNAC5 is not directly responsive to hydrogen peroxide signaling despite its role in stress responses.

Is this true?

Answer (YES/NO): NO